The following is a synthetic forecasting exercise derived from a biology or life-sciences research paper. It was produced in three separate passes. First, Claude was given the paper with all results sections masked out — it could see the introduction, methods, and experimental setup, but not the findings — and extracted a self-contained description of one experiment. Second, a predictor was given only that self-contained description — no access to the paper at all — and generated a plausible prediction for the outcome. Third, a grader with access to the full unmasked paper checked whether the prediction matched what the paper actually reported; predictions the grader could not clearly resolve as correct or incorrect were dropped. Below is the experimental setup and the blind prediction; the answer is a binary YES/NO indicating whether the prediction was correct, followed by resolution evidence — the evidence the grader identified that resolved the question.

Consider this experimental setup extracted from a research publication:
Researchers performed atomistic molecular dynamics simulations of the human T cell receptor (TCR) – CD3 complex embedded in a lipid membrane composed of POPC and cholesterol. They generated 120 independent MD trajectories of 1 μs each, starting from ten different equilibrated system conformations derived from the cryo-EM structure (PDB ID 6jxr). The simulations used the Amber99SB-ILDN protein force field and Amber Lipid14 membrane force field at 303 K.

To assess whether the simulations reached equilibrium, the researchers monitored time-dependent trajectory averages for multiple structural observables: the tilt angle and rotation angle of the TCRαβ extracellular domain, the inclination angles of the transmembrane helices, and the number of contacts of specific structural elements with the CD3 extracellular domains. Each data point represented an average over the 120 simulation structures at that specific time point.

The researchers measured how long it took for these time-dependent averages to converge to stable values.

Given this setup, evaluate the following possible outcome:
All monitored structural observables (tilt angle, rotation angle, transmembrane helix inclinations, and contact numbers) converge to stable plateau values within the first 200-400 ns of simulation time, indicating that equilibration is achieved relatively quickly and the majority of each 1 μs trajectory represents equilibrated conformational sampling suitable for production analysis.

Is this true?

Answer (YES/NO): NO